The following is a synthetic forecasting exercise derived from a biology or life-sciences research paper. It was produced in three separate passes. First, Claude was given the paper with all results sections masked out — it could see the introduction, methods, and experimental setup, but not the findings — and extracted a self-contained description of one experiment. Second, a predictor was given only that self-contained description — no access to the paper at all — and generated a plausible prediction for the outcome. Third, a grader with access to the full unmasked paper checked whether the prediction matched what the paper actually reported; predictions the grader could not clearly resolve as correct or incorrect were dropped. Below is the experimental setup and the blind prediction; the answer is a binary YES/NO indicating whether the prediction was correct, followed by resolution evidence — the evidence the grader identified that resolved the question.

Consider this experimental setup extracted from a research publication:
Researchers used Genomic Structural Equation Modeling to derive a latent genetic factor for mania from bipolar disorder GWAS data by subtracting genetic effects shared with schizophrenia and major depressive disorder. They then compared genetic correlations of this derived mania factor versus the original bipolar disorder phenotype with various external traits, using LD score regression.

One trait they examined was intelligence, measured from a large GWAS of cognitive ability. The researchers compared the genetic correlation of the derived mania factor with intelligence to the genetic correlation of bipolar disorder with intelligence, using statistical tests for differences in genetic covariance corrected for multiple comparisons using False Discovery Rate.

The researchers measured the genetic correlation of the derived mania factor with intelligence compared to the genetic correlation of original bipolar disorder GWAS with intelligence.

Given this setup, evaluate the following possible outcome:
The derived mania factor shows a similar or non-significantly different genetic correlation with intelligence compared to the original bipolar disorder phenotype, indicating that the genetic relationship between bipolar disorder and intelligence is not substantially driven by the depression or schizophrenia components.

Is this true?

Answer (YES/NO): NO